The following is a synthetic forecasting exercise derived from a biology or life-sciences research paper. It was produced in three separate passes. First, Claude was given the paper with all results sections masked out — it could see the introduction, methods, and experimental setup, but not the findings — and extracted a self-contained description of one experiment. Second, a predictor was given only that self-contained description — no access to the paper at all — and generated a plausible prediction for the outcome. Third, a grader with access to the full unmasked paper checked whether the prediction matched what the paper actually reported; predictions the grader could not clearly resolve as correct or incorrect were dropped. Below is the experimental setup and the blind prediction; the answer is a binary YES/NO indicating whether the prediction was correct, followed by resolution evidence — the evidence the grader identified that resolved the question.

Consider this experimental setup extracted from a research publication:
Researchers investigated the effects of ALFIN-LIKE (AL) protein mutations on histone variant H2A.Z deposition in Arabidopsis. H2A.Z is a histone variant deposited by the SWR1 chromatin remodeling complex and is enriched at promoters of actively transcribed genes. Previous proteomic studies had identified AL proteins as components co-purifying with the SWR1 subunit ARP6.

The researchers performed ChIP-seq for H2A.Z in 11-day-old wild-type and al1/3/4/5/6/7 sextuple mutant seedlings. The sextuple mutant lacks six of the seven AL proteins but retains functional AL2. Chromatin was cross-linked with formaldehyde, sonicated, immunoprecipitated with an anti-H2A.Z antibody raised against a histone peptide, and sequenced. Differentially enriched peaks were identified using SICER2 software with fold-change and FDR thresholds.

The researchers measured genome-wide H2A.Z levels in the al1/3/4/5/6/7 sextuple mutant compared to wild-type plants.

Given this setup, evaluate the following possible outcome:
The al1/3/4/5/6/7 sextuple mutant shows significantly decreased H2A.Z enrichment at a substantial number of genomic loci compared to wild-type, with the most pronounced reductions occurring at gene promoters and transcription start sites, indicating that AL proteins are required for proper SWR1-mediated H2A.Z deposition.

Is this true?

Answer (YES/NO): NO